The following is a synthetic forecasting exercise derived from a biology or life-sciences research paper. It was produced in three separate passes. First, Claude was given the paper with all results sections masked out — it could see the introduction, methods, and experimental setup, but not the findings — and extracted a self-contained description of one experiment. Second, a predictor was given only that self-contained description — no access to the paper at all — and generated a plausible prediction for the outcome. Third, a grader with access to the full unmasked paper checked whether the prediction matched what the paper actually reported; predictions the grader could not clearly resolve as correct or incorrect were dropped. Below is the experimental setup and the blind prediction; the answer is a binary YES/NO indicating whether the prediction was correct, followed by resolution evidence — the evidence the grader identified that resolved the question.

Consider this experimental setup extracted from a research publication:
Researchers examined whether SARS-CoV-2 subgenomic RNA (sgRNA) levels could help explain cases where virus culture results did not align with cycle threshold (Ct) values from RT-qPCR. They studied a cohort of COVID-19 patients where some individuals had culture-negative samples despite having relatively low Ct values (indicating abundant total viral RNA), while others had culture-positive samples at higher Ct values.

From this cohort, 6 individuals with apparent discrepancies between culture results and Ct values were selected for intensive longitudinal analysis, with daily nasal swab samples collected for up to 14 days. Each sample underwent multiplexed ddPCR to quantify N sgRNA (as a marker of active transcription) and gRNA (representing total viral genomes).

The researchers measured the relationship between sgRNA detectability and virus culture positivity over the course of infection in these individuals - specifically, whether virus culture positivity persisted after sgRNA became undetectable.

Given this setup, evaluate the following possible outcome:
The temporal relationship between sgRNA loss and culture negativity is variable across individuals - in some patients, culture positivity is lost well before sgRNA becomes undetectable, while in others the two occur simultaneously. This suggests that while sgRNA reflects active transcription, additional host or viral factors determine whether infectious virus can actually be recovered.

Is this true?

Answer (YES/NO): NO